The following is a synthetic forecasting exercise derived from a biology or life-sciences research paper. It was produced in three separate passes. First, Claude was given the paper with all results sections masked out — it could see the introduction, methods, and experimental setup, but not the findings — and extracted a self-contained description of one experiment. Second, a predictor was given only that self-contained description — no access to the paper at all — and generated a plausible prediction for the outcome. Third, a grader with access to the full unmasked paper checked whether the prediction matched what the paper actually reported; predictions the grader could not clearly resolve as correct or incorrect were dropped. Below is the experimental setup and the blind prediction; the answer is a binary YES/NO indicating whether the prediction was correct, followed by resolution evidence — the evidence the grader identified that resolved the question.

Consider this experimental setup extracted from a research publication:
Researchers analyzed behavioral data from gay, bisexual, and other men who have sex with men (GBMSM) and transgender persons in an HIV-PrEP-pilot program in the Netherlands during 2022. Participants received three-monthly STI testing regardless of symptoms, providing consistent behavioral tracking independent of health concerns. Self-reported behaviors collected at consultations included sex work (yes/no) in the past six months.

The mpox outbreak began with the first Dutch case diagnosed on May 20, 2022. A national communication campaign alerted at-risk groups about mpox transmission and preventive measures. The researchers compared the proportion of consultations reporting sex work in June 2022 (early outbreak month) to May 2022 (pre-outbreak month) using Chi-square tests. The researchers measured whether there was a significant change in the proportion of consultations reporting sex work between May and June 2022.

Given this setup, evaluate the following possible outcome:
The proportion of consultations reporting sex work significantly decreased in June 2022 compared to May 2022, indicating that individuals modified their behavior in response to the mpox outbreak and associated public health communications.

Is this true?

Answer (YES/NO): YES